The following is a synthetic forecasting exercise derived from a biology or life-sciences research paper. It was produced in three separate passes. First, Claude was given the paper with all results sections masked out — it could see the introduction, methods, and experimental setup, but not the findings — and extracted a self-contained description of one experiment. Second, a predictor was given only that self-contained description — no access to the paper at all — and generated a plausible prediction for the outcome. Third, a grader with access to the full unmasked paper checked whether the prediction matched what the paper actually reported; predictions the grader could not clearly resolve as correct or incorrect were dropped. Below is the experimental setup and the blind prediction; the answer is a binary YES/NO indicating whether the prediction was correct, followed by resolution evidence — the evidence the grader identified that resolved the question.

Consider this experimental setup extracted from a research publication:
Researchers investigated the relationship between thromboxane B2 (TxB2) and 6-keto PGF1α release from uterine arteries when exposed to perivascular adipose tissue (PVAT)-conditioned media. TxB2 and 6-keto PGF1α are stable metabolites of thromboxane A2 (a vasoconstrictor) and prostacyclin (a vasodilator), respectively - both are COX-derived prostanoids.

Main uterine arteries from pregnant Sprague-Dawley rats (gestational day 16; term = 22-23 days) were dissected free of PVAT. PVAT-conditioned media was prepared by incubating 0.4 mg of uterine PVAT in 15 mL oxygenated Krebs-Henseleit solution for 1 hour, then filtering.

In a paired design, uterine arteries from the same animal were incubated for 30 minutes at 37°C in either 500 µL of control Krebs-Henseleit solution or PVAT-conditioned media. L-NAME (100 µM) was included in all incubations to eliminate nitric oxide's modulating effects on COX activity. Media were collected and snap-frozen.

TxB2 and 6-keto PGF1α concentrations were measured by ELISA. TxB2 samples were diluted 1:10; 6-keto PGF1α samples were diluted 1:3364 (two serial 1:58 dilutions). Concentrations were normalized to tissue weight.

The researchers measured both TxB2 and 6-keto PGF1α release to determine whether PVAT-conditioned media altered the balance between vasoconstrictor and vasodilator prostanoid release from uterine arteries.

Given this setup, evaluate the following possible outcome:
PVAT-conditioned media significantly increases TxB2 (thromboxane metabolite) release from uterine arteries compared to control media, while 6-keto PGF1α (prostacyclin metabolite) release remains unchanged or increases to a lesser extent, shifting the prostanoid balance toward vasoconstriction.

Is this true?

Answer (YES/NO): YES